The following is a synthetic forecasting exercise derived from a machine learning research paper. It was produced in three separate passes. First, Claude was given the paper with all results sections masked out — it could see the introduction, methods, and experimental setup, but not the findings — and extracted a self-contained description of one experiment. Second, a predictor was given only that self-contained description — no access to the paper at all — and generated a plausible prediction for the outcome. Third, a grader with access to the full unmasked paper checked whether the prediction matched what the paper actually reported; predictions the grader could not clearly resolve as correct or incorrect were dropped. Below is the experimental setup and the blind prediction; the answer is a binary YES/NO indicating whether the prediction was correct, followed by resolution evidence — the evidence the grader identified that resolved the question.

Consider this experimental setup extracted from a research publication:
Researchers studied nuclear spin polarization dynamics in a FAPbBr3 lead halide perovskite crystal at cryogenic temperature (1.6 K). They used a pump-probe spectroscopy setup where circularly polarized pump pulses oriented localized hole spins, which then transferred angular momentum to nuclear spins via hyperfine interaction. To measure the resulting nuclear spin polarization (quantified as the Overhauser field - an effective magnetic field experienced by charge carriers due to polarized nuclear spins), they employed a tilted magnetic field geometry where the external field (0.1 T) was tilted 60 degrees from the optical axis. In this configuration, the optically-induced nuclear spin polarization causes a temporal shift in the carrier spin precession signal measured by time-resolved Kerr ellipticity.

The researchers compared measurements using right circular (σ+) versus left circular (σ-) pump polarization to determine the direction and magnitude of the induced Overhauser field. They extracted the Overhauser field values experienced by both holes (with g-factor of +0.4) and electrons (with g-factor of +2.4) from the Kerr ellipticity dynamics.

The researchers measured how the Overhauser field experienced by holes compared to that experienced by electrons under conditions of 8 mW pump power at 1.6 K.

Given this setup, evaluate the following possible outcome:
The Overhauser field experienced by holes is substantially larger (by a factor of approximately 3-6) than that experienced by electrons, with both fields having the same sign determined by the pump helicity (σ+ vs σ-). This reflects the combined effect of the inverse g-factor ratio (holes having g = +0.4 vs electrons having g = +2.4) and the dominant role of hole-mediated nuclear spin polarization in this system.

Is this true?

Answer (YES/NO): NO